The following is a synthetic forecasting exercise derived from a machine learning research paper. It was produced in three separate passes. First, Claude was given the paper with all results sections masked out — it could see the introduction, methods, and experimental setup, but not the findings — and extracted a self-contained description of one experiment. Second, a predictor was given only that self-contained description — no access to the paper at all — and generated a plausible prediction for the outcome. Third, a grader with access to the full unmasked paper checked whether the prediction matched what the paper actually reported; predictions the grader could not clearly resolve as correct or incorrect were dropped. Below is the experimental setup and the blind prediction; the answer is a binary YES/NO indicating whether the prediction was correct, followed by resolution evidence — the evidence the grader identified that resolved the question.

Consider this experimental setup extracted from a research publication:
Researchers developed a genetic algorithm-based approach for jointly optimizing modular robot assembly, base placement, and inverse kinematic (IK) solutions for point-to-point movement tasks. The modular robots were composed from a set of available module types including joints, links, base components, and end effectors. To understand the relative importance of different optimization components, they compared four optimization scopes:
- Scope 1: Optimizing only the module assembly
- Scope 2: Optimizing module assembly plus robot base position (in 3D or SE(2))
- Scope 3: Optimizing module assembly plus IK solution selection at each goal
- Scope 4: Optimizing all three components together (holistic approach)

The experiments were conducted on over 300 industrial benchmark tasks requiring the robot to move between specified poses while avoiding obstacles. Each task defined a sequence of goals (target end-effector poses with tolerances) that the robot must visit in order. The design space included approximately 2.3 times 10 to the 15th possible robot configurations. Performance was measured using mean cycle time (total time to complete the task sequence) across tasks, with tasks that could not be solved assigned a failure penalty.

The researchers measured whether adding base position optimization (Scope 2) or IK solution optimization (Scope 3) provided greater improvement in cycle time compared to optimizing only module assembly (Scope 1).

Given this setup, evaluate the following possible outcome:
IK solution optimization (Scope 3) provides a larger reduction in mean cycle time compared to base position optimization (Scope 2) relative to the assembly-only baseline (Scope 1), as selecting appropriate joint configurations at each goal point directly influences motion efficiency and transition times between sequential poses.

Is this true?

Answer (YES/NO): NO